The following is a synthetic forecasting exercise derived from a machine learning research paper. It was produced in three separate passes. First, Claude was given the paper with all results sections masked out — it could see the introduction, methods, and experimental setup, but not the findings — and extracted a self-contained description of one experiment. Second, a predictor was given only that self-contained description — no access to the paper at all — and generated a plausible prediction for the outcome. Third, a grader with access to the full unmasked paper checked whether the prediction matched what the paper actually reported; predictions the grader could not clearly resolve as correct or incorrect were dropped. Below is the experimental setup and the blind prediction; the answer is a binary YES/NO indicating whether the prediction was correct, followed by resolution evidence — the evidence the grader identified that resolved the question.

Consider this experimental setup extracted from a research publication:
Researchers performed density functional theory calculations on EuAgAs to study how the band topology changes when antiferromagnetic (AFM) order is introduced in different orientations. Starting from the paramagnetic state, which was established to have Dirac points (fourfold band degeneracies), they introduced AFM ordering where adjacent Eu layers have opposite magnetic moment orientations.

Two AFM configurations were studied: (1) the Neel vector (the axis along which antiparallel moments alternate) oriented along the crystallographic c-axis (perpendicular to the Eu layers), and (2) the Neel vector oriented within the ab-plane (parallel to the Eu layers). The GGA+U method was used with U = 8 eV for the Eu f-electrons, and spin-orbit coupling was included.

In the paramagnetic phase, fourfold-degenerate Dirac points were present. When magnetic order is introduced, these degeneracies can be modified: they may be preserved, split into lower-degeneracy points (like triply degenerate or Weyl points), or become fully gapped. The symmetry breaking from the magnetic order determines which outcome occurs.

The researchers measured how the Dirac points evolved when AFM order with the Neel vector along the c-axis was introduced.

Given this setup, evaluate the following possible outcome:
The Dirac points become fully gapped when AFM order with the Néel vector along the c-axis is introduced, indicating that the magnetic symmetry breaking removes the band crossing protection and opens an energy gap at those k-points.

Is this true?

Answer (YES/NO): NO